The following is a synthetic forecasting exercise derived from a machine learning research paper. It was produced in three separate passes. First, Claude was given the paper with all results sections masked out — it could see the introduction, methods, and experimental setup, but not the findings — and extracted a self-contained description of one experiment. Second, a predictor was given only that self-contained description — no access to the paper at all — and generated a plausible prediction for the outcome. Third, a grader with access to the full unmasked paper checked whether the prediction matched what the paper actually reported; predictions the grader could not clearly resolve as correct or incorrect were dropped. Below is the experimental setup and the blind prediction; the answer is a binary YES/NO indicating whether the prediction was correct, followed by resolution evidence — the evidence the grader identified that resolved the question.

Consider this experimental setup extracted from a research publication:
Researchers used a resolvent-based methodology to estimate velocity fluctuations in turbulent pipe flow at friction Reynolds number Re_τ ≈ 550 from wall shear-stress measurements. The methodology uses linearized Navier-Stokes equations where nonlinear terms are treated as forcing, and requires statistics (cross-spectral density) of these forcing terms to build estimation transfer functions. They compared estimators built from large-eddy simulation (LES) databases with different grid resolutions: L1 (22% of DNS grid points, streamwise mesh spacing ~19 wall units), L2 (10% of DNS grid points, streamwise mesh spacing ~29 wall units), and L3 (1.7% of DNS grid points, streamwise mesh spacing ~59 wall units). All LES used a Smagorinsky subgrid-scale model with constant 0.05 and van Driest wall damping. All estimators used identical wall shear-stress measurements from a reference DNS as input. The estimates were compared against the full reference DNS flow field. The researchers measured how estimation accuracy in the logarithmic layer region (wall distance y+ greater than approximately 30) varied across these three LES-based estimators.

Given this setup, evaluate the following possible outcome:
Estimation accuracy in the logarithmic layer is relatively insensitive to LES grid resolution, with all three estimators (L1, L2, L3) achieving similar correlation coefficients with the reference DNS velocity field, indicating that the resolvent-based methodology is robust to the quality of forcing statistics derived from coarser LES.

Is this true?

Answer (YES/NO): NO